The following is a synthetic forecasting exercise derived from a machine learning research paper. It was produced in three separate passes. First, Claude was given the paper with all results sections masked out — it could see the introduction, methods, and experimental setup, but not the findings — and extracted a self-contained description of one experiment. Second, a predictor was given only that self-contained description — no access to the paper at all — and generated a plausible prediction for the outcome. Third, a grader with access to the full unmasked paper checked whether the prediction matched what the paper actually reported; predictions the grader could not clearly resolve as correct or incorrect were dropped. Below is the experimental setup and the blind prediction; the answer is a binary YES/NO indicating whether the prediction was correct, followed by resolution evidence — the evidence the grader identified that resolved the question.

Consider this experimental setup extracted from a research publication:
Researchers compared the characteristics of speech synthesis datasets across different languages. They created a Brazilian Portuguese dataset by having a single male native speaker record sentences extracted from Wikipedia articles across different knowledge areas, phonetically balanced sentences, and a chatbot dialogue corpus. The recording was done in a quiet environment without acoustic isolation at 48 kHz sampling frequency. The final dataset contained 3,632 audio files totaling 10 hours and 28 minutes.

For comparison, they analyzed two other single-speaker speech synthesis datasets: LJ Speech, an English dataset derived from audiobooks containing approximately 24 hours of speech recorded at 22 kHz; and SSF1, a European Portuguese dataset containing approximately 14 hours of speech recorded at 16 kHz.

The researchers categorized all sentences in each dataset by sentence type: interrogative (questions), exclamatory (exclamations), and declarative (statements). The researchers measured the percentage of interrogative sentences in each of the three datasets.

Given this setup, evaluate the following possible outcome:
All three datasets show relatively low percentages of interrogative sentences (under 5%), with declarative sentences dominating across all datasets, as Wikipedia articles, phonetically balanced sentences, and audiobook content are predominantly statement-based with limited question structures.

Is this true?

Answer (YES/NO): NO